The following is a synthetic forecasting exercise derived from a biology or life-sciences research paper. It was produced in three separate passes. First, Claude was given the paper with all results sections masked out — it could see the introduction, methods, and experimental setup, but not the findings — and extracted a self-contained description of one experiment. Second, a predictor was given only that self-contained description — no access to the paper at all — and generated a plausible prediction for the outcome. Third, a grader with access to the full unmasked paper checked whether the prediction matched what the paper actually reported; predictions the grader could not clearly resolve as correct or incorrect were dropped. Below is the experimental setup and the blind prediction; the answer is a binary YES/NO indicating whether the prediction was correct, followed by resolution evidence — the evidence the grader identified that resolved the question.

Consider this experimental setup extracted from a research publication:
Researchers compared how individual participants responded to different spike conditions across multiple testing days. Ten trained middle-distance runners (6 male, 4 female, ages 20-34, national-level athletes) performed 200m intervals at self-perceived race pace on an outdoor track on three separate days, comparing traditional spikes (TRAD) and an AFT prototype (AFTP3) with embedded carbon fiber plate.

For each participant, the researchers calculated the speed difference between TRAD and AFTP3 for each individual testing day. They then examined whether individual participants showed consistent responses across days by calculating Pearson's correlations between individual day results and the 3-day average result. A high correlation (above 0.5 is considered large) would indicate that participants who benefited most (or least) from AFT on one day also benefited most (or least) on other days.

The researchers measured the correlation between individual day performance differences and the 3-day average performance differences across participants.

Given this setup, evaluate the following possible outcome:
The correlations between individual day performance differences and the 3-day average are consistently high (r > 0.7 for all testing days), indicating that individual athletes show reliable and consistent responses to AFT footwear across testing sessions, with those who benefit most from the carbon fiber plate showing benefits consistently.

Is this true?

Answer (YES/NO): YES